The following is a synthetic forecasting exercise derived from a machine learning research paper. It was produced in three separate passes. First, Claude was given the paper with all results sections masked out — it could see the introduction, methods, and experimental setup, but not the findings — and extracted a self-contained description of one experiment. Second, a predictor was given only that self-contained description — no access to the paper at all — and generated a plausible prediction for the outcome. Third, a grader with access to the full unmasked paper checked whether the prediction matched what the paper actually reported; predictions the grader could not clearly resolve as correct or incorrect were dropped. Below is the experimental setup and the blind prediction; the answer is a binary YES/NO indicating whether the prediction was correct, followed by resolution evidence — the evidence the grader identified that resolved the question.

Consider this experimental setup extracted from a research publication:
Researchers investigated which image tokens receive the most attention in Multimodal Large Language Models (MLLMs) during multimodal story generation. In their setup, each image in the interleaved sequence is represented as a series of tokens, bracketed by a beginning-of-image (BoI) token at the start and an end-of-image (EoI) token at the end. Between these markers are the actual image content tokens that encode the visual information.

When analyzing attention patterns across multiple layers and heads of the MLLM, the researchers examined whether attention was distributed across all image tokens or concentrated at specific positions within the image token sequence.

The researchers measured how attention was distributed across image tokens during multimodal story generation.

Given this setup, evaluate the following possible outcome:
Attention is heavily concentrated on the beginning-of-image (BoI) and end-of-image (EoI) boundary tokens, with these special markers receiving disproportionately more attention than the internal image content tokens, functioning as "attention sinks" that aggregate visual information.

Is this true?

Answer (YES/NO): NO